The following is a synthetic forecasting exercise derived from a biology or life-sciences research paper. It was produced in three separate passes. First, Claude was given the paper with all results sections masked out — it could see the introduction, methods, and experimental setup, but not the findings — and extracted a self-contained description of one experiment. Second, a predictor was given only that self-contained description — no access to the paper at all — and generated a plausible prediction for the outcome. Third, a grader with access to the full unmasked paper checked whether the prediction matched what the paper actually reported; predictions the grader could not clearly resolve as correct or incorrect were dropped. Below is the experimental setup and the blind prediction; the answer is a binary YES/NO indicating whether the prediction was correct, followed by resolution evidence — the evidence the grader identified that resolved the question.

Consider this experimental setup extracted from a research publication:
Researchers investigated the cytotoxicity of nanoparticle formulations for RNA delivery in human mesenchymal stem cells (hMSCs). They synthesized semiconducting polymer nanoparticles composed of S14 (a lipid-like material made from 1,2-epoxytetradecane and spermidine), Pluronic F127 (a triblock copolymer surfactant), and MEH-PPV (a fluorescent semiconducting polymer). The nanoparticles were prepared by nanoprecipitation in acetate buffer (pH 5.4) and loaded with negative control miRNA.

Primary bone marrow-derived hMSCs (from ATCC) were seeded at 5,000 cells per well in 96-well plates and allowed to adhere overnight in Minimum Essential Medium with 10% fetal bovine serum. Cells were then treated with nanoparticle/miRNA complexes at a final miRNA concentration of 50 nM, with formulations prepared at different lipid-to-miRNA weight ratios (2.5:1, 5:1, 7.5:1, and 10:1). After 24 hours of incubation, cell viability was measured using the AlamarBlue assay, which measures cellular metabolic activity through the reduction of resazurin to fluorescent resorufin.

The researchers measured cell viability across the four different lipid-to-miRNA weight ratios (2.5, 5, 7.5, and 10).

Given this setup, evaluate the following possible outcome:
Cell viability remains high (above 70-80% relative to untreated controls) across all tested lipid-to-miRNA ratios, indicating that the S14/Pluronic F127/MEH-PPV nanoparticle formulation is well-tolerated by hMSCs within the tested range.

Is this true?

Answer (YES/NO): YES